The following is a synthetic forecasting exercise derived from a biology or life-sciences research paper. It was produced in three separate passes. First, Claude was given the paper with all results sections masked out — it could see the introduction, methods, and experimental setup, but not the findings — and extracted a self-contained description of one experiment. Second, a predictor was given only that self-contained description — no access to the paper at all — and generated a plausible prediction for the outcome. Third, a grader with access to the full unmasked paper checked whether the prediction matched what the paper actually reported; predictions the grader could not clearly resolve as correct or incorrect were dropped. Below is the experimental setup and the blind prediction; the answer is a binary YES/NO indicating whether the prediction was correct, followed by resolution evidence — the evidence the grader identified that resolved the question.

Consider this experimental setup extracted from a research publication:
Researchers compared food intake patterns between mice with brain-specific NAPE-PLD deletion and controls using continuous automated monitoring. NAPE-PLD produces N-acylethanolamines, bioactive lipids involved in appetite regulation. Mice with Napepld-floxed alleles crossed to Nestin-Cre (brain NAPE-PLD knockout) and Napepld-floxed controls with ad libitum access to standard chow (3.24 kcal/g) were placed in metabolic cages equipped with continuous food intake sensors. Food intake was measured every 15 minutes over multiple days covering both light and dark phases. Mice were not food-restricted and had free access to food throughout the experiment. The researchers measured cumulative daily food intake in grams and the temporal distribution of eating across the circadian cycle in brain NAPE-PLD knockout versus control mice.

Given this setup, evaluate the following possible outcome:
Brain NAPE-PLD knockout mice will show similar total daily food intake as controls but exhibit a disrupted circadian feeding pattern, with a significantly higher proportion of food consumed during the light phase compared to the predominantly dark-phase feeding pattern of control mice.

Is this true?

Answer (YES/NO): NO